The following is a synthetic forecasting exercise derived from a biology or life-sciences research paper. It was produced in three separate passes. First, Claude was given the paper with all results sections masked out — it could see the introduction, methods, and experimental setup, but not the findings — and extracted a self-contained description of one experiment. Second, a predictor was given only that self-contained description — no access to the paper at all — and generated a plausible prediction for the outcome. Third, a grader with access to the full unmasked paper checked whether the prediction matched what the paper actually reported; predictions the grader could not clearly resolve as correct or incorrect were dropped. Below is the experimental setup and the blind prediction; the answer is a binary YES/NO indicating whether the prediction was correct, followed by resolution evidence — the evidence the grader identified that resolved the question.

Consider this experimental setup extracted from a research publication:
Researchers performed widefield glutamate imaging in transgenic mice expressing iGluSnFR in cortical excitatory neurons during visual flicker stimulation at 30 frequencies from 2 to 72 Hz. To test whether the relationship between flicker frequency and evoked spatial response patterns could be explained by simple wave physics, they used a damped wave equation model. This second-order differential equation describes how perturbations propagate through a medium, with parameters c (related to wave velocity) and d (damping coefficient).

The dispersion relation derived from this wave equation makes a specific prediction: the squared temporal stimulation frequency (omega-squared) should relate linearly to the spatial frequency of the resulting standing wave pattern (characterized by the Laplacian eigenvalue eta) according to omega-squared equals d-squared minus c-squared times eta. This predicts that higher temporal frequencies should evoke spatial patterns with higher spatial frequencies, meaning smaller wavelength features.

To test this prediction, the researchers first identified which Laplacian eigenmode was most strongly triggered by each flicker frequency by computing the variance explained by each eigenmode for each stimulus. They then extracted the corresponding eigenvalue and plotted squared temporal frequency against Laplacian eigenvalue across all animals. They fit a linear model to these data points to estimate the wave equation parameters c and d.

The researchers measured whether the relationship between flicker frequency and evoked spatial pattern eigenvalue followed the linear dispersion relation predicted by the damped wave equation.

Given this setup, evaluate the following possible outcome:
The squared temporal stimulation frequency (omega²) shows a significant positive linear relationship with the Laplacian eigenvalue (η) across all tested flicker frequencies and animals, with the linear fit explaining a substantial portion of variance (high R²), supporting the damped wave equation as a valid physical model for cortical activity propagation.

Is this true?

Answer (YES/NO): YES